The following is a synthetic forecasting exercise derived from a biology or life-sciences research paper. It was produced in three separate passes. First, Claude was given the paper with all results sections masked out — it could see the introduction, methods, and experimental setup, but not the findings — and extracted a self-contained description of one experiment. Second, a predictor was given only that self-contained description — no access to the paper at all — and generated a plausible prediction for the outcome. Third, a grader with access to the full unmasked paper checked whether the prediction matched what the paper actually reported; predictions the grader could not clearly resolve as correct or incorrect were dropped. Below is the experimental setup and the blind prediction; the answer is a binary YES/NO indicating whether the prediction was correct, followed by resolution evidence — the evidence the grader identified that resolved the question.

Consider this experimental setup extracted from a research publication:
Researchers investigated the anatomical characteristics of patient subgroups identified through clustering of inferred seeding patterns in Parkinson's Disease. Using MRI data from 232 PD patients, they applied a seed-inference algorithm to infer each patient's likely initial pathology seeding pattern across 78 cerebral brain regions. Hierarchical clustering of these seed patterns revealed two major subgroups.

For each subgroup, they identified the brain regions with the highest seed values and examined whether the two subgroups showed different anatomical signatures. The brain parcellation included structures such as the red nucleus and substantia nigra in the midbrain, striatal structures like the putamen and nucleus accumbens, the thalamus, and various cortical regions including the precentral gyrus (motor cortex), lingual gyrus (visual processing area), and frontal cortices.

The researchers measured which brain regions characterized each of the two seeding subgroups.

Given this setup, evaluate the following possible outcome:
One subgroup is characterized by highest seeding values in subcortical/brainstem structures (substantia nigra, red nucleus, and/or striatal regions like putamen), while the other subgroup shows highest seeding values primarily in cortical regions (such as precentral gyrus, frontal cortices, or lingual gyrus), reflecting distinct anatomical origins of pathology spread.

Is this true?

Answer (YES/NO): NO